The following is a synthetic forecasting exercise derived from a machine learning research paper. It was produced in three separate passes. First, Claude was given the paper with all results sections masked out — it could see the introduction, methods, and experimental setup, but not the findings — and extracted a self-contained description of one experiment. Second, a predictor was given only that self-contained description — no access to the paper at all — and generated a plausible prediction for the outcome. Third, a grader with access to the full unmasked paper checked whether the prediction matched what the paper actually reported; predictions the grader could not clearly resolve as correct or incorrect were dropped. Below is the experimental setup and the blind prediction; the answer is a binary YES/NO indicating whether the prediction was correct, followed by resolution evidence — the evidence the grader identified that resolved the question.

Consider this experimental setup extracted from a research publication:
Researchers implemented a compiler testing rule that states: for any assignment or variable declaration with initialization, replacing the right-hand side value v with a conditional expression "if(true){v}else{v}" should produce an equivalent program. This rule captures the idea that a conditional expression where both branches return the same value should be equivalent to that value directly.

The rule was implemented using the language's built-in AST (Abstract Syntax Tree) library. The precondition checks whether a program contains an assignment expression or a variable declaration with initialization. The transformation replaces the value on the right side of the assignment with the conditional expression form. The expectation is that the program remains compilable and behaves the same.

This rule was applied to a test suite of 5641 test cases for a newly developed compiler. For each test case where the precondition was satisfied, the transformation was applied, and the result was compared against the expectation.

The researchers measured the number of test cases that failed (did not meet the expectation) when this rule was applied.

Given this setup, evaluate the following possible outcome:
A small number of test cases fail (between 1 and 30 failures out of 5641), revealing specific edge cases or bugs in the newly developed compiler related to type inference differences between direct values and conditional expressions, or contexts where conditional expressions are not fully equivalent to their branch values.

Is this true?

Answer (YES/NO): NO